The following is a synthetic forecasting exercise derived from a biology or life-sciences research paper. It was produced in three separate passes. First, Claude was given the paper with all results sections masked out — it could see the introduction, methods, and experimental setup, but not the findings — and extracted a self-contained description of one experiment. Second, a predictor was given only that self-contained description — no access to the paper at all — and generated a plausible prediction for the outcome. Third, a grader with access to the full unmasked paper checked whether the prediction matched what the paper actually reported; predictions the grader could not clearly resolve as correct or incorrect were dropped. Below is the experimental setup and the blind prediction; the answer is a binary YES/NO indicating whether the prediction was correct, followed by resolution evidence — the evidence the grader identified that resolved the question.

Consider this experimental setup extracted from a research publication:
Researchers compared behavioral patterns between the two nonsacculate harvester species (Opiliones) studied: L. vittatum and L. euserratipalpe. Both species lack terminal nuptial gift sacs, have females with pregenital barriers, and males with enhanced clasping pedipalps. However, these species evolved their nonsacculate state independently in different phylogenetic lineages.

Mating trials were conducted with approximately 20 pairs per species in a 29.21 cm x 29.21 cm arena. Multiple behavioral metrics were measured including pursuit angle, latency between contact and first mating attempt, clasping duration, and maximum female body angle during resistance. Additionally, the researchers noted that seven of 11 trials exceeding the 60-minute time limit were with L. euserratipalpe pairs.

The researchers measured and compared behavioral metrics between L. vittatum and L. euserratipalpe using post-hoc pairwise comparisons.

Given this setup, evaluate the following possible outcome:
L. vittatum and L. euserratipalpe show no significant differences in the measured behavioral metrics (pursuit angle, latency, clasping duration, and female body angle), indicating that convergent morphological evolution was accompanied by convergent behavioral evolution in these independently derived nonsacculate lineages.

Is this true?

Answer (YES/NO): NO